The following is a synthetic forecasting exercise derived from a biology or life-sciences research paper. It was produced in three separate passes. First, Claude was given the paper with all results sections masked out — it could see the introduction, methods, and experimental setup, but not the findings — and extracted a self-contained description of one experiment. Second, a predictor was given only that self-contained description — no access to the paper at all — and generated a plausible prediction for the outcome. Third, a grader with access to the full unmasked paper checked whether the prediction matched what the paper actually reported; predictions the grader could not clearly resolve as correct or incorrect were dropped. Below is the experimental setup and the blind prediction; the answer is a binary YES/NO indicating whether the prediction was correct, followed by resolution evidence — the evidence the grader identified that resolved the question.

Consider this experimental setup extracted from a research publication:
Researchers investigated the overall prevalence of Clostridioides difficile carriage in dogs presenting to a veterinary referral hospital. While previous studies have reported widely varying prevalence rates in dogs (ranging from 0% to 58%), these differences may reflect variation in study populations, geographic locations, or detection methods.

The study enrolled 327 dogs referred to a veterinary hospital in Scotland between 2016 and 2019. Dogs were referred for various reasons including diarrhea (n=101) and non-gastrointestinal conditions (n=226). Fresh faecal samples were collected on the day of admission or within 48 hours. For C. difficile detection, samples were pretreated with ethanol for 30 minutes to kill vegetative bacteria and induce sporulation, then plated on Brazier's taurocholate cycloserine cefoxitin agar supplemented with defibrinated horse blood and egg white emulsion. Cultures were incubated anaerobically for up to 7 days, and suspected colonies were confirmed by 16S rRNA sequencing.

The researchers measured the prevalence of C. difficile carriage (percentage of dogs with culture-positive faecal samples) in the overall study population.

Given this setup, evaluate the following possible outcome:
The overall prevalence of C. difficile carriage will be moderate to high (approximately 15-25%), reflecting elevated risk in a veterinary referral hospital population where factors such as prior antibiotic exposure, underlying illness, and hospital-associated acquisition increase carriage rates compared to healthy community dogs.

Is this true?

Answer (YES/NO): YES